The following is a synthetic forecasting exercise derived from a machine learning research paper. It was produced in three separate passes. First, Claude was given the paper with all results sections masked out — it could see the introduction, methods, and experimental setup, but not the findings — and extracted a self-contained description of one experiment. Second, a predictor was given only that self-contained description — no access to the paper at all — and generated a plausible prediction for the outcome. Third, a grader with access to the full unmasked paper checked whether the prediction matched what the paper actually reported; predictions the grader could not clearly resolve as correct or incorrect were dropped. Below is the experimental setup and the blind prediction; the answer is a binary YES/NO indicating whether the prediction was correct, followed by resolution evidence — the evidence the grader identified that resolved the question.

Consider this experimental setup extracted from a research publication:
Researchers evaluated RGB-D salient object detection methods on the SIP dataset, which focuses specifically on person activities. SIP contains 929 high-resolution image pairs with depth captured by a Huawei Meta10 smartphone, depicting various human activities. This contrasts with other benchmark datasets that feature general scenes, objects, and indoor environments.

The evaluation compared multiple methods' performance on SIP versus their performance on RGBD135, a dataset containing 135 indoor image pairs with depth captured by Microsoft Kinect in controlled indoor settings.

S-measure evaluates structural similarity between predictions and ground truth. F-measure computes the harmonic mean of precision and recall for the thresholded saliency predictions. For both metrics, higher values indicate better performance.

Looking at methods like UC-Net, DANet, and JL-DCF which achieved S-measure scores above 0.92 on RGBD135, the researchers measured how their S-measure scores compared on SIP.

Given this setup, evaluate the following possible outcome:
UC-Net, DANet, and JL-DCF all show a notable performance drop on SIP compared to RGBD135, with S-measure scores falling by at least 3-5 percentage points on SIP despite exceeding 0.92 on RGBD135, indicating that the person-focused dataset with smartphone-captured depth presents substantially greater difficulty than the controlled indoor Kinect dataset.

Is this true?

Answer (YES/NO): YES